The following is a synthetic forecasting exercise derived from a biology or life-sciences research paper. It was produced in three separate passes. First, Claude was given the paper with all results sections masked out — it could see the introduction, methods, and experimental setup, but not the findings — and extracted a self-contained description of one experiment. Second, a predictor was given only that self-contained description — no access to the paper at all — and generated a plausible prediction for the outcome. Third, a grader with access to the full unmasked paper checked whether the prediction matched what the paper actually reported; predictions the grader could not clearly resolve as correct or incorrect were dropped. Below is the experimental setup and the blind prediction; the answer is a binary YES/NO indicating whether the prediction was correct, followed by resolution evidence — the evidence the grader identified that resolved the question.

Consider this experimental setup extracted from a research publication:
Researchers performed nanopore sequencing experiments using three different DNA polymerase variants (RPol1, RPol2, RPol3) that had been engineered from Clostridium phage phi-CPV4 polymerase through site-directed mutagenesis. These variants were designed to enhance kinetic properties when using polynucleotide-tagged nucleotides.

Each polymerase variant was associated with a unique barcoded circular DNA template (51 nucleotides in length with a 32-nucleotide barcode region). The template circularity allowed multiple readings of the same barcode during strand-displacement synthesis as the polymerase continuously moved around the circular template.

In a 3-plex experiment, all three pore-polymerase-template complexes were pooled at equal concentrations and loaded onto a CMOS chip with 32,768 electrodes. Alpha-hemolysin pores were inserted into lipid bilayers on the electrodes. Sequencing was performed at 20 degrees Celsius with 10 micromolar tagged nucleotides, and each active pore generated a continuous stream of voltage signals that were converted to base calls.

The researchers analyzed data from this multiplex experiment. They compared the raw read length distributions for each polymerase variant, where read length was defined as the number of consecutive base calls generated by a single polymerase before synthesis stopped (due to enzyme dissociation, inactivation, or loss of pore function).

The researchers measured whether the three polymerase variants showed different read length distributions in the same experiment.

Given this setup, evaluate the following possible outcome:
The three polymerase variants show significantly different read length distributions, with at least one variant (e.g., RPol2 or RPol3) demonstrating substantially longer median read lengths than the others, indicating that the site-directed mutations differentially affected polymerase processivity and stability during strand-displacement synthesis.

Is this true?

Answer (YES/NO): YES